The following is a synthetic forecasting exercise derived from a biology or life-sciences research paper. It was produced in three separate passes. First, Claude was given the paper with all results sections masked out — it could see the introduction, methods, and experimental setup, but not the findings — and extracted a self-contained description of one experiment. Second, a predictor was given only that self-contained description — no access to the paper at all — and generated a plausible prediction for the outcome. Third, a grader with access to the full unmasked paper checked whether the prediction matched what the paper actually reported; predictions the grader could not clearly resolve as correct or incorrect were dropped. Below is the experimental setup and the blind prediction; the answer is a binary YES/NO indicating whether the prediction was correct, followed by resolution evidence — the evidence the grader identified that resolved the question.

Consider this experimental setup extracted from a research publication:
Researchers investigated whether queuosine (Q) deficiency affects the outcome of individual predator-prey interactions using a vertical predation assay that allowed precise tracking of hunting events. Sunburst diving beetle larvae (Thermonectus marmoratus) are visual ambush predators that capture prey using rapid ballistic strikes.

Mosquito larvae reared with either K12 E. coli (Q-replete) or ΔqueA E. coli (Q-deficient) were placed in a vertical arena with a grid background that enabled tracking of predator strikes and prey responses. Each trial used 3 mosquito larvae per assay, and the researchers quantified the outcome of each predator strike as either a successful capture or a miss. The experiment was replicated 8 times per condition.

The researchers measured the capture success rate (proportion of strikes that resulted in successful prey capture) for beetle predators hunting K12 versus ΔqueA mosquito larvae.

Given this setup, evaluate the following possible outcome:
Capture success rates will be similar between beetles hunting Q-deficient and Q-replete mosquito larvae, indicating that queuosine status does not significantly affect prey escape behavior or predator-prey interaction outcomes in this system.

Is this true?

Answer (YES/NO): NO